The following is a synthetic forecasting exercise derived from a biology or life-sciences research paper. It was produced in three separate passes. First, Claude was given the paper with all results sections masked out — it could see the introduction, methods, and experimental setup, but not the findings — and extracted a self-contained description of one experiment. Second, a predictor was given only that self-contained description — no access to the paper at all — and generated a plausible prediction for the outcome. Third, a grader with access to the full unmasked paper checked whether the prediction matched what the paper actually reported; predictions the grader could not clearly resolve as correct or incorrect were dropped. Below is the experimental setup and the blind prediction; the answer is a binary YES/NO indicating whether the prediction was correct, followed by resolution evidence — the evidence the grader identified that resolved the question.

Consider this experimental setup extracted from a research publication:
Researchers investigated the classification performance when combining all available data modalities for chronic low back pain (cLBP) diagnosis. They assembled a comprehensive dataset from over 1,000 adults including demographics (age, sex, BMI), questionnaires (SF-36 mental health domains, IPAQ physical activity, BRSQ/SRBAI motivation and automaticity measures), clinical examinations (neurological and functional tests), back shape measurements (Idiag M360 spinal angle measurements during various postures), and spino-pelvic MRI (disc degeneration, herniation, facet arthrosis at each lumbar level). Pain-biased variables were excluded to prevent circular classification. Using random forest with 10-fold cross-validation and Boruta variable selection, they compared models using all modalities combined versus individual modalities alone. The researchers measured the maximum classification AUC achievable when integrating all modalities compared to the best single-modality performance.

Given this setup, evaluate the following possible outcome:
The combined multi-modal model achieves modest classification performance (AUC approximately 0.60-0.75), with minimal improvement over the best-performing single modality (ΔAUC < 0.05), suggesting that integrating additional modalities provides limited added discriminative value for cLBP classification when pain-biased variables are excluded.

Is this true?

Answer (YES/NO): NO